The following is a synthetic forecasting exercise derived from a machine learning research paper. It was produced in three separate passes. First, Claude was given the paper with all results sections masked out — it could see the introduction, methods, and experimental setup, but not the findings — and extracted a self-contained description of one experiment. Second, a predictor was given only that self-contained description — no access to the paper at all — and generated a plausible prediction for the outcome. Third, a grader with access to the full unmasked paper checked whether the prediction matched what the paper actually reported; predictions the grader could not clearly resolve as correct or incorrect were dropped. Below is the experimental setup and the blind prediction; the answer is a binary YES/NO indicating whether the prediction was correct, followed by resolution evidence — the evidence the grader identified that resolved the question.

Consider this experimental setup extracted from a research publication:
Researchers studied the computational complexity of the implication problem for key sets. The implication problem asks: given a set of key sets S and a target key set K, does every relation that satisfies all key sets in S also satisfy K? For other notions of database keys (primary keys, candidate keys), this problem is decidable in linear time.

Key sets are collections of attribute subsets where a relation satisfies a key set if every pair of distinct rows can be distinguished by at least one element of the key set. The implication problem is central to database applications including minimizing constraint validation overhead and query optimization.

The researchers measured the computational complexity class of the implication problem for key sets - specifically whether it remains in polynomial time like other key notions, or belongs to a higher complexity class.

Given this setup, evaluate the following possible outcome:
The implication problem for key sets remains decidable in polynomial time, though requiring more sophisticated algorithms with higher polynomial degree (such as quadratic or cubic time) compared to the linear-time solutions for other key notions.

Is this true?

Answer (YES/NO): NO